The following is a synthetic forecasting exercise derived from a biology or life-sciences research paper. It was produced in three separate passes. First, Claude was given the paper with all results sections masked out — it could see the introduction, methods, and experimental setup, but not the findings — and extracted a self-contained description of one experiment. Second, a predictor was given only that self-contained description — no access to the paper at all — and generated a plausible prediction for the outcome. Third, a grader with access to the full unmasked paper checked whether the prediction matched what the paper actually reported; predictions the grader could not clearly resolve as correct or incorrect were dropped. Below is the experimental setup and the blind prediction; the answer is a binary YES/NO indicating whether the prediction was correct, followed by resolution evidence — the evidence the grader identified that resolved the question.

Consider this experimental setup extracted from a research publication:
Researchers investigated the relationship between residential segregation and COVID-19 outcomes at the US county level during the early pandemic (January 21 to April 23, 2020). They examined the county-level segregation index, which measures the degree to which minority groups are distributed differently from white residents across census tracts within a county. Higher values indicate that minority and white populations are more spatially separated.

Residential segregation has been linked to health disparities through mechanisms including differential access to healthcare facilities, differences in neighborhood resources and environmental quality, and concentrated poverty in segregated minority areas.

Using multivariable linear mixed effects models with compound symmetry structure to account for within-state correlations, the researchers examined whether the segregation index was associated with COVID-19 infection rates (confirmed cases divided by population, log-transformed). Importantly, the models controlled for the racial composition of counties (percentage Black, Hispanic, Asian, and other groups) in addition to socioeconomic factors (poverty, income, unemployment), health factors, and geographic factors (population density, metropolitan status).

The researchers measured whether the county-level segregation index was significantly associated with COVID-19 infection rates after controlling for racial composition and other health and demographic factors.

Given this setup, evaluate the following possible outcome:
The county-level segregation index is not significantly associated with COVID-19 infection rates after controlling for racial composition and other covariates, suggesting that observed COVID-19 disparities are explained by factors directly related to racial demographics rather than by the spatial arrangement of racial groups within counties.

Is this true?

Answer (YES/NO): NO